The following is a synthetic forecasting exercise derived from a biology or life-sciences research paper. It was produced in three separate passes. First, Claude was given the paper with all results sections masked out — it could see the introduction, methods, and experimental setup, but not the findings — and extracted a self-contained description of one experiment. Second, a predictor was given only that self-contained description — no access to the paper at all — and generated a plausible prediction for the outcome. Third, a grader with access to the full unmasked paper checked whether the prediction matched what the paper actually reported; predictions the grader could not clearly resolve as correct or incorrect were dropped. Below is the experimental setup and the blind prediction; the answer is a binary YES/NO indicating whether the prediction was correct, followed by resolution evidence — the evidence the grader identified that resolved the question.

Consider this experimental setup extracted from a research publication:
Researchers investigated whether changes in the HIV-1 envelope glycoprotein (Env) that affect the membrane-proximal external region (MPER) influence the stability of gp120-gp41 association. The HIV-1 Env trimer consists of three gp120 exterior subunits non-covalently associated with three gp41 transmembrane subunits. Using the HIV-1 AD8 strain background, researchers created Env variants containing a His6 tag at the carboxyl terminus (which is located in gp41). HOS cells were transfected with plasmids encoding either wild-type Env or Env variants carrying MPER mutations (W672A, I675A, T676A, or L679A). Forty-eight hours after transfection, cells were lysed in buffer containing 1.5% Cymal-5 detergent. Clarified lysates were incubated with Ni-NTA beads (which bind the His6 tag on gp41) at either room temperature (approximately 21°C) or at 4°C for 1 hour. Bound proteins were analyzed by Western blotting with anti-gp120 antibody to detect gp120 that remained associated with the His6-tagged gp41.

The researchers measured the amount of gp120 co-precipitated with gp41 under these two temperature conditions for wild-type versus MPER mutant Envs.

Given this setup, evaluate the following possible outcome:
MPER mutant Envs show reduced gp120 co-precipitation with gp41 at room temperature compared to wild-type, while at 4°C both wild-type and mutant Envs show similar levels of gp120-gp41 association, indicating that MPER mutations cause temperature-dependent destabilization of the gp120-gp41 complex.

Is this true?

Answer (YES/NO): NO